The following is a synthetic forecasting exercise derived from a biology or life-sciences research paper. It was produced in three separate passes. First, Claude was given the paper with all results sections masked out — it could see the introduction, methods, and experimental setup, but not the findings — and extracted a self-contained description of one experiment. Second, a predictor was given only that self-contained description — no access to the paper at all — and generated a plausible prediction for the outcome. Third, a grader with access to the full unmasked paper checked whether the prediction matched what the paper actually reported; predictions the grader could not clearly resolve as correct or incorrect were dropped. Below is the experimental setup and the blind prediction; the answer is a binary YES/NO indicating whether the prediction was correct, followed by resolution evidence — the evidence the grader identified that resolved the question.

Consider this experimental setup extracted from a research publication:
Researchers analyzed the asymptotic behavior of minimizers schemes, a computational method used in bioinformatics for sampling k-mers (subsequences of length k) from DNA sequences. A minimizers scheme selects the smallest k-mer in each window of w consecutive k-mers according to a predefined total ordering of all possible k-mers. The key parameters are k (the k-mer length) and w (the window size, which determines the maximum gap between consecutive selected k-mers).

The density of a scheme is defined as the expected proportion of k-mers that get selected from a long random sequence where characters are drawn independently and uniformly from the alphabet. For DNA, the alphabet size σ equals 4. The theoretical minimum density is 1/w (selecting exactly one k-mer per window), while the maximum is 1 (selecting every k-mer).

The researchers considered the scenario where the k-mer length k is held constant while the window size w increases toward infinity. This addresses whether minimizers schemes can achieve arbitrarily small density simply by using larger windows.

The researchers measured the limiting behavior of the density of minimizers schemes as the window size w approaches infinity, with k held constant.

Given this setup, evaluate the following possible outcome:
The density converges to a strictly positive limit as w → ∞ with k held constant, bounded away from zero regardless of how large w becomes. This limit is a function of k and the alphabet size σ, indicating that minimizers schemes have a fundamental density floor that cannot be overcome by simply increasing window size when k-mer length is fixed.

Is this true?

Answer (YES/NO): YES